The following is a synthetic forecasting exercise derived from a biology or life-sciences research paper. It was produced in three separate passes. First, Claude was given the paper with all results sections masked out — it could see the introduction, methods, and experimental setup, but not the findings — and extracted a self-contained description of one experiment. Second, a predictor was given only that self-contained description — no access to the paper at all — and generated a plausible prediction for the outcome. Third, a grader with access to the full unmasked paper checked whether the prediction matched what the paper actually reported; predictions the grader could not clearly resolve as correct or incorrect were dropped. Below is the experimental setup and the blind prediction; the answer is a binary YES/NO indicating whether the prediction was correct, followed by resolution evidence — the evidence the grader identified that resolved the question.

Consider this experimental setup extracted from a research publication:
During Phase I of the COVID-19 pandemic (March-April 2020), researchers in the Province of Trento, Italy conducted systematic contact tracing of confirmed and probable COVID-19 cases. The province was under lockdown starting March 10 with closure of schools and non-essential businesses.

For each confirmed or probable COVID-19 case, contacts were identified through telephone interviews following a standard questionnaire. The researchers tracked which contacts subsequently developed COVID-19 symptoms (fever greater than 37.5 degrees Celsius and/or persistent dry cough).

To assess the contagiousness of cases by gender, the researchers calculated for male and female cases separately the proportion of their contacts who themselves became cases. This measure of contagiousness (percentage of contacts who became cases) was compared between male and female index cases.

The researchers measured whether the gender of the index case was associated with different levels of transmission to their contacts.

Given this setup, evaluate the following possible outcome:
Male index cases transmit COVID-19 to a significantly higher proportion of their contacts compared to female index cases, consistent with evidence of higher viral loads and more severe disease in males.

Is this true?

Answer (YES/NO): NO